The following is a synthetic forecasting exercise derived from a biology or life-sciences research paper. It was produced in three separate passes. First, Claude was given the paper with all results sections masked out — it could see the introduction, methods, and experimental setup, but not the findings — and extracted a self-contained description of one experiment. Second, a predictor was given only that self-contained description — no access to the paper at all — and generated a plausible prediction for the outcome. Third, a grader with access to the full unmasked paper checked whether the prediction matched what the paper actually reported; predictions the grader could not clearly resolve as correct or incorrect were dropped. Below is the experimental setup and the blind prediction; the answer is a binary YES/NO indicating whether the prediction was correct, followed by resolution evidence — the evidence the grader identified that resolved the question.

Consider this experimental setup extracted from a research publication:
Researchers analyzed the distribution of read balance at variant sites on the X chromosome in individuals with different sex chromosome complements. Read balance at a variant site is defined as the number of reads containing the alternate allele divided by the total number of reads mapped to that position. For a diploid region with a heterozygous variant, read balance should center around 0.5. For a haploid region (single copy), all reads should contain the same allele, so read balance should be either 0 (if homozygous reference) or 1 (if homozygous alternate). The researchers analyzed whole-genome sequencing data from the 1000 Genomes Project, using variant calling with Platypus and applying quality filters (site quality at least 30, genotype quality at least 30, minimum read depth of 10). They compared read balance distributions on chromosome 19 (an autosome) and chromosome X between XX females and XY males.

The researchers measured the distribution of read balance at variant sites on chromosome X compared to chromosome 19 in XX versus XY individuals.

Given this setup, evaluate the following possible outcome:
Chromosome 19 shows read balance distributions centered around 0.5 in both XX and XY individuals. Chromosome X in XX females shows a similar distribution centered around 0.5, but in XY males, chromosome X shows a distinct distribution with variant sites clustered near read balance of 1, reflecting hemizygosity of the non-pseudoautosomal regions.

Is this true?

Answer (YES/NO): NO